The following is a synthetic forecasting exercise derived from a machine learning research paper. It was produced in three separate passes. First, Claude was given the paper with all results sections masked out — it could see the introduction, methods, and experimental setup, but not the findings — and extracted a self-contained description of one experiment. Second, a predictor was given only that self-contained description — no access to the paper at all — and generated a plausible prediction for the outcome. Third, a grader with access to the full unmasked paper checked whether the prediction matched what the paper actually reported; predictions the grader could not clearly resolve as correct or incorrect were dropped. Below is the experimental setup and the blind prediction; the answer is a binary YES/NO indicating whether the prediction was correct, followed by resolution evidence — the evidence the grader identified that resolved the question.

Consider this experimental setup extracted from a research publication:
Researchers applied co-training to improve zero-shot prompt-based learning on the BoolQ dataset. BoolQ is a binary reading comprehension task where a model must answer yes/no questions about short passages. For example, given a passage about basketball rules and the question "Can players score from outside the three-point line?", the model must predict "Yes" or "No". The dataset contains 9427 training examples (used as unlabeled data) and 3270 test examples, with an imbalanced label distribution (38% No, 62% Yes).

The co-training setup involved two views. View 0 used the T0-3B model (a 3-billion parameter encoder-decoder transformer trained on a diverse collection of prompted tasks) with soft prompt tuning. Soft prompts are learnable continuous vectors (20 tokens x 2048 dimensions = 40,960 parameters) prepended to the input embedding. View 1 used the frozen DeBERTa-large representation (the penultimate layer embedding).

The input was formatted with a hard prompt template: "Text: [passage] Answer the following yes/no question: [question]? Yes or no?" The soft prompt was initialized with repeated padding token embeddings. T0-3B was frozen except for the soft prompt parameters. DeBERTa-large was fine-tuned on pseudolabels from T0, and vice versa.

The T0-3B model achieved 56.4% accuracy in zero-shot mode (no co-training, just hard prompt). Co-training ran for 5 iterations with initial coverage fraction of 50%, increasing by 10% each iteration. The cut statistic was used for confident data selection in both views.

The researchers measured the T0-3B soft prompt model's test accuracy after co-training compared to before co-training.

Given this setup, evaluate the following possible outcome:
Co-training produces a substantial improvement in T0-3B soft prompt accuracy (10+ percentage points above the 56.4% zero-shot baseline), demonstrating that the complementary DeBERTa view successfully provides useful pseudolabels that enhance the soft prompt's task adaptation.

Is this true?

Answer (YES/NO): NO